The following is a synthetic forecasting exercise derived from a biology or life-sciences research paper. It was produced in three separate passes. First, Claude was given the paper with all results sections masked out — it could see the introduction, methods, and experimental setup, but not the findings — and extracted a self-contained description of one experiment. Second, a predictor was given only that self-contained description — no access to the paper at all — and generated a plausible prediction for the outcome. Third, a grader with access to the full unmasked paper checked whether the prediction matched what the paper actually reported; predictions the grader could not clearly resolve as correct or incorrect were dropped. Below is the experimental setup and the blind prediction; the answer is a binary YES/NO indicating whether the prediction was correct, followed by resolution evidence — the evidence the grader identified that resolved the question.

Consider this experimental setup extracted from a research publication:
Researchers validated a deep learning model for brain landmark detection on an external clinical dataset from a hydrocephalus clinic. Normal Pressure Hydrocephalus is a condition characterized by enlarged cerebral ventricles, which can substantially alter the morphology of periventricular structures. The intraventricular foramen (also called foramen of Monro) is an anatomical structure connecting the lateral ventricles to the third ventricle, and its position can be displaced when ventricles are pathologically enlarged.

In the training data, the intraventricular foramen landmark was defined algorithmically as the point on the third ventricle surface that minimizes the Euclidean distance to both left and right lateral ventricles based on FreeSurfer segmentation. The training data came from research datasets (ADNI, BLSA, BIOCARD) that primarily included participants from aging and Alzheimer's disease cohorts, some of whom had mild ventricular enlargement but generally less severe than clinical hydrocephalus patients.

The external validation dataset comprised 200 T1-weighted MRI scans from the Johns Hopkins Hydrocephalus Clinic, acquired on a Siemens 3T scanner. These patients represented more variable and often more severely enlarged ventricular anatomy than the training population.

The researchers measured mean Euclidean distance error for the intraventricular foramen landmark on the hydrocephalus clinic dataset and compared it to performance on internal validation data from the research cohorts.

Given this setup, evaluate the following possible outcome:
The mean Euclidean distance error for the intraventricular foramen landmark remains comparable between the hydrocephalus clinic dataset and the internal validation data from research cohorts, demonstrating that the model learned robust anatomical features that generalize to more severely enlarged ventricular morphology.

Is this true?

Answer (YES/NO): YES